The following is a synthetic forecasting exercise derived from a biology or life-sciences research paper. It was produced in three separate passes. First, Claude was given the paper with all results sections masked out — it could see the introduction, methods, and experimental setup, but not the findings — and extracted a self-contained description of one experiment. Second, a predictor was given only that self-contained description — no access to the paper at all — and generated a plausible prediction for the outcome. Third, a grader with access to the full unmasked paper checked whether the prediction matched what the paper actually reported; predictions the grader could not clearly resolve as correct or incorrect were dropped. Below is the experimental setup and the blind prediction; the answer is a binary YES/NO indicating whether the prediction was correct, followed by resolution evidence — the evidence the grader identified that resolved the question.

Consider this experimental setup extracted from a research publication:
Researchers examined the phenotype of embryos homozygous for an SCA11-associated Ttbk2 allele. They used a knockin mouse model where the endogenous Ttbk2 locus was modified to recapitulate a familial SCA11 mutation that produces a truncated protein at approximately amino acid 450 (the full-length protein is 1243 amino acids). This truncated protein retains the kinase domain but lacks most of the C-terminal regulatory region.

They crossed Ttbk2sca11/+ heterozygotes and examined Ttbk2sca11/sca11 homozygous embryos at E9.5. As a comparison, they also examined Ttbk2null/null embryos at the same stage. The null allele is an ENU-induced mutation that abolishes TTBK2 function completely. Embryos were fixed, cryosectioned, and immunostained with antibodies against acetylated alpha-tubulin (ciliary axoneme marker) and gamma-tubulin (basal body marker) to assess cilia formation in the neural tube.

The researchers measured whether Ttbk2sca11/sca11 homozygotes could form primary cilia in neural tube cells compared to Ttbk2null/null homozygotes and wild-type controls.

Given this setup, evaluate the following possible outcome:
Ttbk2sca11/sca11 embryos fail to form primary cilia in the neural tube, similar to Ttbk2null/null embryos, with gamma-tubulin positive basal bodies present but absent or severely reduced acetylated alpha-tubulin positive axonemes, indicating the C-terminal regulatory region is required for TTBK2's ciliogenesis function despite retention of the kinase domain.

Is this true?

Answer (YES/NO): YES